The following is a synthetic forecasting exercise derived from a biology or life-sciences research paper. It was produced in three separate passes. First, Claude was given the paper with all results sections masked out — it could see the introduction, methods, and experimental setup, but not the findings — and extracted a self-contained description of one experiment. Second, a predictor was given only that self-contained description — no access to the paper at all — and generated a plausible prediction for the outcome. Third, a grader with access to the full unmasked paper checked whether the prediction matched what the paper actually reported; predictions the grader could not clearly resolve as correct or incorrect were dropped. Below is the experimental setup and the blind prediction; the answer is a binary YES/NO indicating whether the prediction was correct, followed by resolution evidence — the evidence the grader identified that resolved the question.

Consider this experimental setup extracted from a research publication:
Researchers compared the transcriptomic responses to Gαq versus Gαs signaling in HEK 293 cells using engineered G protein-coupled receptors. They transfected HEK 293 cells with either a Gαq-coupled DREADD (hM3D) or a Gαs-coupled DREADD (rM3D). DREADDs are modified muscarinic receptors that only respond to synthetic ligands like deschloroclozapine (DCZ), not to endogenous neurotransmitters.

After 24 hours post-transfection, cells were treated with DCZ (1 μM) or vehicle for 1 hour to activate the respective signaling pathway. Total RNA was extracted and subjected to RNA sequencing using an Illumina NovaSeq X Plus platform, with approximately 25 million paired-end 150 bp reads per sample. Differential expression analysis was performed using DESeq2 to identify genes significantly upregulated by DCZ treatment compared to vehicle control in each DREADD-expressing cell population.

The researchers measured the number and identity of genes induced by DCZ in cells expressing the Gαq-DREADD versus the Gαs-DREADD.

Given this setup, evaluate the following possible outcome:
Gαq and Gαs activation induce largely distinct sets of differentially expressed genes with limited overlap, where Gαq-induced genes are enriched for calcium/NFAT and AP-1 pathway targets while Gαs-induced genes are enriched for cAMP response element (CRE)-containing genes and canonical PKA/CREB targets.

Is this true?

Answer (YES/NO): NO